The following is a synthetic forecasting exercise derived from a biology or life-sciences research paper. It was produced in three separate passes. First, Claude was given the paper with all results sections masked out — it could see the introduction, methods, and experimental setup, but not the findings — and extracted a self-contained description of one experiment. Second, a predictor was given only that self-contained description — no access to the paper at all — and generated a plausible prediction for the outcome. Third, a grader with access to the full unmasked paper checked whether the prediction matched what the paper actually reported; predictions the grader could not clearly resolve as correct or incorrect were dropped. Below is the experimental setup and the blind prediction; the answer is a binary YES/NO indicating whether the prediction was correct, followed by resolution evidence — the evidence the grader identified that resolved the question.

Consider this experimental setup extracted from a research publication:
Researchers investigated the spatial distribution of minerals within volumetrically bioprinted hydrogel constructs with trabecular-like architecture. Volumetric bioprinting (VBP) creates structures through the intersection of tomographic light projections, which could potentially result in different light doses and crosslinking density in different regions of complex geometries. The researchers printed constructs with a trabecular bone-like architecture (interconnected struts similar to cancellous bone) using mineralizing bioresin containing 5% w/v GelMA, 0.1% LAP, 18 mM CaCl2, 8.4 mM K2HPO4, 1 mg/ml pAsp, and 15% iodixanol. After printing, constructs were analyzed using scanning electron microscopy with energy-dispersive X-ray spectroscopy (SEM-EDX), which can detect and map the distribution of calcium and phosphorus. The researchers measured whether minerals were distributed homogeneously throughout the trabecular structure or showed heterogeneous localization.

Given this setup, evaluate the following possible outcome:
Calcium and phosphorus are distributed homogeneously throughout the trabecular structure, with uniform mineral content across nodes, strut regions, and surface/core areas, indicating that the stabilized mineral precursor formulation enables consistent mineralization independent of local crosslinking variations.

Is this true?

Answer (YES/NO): NO